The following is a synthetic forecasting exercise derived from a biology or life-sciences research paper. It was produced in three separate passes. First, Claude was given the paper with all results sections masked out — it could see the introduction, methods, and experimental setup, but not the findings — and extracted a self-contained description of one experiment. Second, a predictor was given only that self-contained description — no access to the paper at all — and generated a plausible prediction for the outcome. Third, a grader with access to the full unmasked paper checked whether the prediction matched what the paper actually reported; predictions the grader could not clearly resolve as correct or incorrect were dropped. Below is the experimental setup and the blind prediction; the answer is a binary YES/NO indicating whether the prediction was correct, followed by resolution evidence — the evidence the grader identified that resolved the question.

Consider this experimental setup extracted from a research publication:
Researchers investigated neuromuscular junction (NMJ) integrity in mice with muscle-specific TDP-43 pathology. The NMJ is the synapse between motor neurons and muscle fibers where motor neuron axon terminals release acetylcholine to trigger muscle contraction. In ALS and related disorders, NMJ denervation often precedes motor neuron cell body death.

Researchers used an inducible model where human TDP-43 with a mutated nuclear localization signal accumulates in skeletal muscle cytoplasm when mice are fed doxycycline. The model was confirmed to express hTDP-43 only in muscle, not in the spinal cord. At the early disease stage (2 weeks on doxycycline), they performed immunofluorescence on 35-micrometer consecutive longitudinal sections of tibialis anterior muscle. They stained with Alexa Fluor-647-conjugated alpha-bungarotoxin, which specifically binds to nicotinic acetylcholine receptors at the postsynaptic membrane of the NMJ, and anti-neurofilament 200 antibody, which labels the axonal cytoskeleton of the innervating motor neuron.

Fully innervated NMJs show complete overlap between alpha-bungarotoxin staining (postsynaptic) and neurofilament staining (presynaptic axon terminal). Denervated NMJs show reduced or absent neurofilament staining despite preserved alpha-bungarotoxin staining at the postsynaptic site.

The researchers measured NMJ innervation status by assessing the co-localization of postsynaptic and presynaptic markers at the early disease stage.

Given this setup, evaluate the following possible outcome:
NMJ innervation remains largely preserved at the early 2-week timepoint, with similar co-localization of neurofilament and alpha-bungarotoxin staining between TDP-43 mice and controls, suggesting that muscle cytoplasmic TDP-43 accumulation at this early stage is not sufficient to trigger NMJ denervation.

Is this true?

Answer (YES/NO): NO